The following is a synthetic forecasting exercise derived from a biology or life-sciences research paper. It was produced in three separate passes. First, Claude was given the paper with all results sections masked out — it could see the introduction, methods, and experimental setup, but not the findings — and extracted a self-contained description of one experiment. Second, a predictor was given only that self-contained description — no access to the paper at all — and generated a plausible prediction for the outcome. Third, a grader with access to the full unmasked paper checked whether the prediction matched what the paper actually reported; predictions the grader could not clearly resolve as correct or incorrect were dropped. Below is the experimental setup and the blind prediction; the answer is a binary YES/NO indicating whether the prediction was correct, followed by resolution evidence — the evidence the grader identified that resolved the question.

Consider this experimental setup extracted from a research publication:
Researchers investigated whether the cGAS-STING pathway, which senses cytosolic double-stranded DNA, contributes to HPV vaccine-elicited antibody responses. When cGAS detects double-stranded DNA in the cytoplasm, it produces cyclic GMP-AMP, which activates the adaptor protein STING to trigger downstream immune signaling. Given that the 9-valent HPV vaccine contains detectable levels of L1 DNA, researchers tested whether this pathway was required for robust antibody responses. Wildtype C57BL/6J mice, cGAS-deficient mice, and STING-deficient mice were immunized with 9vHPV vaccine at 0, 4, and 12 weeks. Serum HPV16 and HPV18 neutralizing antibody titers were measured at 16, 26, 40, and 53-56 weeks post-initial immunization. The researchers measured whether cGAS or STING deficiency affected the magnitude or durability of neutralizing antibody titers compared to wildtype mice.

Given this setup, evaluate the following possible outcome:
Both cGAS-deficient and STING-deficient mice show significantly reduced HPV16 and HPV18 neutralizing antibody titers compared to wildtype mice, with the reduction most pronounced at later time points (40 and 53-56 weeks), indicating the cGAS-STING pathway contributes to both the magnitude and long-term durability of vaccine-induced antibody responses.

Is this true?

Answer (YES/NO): NO